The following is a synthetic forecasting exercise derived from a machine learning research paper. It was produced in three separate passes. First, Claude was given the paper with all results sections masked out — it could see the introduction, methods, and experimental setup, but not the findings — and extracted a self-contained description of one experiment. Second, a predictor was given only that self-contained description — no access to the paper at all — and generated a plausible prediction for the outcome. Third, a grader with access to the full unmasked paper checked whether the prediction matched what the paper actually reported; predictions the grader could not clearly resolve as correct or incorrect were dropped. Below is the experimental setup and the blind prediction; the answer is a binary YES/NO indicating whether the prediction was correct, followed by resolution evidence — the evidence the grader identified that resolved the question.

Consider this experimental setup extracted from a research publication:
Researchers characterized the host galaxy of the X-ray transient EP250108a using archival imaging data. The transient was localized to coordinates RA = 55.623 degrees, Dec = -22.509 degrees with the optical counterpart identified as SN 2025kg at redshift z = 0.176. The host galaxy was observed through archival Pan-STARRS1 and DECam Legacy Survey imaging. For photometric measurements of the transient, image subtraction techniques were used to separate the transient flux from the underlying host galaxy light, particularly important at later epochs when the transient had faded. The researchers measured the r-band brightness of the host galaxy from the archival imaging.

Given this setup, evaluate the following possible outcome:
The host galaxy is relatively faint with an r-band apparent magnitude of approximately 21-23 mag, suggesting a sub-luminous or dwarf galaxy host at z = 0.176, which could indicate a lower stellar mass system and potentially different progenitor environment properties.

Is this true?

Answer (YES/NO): NO